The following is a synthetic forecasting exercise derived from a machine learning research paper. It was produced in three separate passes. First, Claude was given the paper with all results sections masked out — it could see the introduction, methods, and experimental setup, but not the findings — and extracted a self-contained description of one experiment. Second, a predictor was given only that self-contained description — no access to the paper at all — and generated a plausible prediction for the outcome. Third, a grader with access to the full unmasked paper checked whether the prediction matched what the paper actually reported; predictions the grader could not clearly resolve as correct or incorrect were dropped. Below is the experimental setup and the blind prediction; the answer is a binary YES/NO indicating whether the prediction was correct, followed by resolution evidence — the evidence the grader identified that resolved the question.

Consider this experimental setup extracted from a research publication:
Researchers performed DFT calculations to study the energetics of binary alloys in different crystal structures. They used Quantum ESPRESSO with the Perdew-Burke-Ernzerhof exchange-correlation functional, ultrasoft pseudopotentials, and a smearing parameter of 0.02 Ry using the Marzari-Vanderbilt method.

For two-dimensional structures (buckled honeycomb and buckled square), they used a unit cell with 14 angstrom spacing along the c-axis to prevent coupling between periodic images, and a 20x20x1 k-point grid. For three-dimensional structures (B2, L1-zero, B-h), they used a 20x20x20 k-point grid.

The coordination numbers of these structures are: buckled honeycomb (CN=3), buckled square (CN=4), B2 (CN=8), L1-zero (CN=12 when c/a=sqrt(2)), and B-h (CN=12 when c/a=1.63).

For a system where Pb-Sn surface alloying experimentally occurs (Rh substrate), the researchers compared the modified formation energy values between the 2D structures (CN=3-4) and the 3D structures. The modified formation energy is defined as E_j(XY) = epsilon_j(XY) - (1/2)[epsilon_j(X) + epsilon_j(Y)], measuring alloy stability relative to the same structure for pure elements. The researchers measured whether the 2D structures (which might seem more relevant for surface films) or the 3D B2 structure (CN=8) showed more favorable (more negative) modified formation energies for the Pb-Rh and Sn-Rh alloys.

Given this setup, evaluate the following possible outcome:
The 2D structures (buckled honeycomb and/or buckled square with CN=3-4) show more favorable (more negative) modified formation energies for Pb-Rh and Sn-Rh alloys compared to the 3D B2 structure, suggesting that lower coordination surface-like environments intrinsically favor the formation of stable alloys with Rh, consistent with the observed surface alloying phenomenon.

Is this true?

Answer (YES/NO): NO